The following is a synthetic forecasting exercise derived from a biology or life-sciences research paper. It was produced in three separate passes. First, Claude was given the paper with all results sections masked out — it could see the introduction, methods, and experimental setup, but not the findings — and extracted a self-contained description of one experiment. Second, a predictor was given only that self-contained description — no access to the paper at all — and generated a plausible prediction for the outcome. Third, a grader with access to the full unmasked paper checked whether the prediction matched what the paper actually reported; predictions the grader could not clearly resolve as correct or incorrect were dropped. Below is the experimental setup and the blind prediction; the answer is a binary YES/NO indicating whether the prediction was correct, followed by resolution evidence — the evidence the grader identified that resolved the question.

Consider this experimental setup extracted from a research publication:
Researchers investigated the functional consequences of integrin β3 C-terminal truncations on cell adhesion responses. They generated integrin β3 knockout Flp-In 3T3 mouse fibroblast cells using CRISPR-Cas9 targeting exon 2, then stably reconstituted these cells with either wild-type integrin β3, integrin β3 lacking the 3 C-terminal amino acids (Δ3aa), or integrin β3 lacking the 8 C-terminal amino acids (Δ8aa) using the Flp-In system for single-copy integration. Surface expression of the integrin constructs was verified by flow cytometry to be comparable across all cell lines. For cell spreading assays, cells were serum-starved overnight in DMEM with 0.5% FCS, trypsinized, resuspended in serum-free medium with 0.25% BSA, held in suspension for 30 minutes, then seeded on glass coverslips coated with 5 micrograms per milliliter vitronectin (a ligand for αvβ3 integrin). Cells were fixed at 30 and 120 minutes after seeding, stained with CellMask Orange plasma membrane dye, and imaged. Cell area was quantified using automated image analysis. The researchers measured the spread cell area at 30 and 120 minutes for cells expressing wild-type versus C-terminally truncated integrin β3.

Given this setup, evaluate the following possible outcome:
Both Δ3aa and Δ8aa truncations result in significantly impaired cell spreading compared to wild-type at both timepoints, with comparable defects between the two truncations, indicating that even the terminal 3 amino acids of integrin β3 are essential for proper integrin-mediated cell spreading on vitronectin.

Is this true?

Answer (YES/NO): NO